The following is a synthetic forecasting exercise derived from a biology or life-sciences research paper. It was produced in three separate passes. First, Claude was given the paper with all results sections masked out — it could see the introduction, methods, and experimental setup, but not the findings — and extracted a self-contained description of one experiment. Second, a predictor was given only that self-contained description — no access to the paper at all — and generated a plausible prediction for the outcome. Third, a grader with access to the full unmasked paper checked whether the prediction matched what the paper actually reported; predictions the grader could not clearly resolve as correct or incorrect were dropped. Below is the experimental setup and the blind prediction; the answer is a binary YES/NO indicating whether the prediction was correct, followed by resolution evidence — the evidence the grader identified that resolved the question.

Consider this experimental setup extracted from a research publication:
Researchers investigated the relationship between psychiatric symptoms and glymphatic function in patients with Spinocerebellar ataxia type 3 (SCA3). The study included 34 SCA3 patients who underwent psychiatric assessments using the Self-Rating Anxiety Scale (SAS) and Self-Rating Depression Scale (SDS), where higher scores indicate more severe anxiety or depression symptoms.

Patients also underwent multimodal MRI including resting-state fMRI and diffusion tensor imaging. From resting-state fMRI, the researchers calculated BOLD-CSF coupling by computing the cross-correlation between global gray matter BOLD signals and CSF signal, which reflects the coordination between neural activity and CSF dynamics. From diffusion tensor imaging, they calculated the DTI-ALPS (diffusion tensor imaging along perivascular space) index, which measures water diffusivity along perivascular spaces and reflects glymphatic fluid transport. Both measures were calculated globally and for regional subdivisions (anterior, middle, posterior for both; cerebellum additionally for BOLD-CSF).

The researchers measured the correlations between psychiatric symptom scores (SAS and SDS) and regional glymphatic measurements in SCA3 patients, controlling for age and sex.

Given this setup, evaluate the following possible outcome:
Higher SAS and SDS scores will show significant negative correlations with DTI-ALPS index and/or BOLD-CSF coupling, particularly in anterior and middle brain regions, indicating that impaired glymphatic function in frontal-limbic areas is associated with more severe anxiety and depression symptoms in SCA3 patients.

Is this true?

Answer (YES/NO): NO